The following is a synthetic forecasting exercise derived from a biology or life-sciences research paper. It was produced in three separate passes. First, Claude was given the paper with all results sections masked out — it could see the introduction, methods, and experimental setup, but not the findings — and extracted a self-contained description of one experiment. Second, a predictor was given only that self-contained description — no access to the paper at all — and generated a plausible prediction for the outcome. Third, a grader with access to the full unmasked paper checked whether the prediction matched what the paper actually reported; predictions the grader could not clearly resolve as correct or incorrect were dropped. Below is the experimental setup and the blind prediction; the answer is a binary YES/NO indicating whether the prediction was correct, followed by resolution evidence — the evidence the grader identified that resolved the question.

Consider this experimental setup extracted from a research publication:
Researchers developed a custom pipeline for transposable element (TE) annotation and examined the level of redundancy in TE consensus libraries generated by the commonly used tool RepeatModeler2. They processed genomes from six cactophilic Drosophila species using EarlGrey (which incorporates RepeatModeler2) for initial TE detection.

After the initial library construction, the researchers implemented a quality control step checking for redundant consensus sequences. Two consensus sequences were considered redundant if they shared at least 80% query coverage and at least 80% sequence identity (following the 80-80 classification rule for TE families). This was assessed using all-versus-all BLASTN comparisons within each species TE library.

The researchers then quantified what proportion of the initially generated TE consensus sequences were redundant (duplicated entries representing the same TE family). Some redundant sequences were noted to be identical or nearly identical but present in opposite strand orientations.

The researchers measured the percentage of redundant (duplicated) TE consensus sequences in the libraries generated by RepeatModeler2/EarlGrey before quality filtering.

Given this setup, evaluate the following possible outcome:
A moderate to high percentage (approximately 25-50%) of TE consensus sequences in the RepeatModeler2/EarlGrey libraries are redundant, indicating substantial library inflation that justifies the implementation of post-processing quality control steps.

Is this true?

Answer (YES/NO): YES